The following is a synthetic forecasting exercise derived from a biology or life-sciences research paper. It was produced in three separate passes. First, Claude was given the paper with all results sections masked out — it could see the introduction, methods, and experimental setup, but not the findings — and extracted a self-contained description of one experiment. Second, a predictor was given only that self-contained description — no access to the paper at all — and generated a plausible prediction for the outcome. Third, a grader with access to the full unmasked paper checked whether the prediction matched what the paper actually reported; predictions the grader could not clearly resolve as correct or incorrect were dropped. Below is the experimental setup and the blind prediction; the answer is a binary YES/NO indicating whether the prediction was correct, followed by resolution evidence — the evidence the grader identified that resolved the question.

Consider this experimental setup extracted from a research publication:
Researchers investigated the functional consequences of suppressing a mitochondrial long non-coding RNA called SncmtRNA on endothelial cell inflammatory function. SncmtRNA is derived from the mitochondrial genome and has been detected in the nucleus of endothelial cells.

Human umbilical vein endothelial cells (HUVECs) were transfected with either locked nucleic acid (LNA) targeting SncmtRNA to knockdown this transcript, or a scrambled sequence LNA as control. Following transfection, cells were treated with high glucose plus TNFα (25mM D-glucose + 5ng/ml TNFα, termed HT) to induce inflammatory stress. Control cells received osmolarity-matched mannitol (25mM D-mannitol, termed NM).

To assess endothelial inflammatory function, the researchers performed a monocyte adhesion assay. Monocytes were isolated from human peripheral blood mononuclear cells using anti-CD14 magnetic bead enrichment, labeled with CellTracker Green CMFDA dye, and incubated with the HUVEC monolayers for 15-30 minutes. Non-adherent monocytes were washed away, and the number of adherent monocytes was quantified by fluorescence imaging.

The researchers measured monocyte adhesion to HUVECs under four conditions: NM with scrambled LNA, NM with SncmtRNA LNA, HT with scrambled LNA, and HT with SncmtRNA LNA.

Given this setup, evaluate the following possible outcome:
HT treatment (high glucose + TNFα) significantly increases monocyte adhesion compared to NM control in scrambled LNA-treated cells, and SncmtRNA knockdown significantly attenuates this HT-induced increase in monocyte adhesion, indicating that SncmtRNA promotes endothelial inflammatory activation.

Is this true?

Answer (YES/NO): YES